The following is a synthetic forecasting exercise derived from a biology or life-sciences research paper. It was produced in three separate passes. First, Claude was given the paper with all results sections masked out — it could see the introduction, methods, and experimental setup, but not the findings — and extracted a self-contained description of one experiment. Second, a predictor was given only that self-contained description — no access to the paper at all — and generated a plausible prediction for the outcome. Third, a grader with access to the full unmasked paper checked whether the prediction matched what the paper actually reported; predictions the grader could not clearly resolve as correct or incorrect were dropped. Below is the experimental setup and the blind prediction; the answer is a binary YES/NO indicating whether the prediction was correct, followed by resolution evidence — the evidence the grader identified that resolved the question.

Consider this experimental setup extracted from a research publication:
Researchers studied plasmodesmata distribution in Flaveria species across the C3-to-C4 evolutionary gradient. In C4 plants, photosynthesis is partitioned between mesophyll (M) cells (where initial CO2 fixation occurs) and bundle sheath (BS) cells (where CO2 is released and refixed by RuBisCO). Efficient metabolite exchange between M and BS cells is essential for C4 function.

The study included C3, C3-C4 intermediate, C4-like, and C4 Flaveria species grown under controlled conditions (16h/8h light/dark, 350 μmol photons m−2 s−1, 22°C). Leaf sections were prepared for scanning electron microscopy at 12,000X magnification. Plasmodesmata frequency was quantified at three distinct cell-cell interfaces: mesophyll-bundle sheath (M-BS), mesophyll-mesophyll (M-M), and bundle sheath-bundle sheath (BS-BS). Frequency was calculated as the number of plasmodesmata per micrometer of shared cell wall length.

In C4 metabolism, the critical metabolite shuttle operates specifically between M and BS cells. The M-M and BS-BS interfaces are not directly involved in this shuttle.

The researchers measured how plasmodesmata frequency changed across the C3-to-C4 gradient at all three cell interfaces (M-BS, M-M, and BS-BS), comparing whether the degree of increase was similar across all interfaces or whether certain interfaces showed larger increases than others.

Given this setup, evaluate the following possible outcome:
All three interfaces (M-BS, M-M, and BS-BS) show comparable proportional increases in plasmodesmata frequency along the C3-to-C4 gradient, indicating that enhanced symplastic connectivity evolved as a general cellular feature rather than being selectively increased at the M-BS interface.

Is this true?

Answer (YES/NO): NO